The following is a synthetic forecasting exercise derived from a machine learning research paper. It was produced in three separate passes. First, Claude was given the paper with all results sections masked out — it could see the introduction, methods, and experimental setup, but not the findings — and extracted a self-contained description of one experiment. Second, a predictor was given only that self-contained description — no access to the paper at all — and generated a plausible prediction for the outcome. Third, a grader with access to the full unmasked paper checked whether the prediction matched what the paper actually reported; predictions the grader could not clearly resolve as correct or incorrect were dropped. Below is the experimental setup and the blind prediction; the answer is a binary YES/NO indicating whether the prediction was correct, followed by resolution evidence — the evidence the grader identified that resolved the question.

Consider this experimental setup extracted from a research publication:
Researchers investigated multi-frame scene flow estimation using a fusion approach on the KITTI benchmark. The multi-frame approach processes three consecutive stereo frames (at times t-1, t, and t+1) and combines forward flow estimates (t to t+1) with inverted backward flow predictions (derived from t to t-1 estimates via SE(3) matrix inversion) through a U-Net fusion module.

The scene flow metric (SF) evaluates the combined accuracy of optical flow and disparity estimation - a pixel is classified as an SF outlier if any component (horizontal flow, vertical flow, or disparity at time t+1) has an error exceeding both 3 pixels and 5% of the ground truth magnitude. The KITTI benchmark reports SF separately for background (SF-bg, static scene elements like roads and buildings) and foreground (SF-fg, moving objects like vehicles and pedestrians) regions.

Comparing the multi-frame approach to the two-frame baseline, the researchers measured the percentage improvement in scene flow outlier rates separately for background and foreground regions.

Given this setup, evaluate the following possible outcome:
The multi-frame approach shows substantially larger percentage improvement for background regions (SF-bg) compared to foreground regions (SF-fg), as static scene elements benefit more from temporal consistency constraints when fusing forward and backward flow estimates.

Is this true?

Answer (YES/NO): NO